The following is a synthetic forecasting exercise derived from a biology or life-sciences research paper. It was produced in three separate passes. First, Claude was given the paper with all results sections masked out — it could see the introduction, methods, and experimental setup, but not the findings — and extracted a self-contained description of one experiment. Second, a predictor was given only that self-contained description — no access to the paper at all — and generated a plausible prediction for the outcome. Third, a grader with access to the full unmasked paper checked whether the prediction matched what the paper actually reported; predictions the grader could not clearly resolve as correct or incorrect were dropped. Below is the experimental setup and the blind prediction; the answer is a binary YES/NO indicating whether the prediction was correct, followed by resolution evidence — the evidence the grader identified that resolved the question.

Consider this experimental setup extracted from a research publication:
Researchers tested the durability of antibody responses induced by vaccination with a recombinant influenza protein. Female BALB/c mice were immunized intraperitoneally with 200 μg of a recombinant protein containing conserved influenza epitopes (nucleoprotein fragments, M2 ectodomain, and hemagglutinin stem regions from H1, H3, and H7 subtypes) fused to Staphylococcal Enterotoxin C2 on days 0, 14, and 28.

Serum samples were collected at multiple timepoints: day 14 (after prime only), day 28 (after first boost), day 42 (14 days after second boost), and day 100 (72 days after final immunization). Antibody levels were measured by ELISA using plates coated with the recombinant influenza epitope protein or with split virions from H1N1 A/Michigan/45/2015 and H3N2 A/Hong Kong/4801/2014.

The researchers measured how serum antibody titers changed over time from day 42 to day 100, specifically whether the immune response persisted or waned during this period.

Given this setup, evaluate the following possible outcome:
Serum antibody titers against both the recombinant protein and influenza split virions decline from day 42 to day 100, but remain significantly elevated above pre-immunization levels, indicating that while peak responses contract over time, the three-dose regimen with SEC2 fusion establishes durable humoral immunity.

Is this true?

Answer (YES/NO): YES